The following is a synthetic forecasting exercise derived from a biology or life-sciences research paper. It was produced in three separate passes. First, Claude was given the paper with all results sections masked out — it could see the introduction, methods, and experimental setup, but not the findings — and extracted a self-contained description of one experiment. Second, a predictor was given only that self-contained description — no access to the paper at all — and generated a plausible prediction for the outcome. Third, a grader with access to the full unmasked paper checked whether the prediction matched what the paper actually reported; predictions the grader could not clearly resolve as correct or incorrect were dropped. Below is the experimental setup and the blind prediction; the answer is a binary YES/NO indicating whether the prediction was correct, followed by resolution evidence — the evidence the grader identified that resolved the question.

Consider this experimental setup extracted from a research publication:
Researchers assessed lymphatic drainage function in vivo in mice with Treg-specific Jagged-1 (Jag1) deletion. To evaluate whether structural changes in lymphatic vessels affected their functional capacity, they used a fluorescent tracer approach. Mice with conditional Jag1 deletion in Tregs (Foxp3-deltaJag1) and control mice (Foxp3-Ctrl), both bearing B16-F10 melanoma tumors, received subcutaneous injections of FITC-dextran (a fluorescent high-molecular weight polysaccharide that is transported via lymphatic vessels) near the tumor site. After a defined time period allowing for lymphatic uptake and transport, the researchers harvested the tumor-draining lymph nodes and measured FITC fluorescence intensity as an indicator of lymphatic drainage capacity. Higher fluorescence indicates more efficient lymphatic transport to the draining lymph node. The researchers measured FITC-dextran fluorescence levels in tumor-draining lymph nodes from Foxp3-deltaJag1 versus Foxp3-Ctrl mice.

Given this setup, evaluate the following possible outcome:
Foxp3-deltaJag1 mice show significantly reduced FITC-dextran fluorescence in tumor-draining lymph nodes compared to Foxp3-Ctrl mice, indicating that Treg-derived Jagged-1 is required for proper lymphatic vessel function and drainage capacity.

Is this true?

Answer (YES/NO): NO